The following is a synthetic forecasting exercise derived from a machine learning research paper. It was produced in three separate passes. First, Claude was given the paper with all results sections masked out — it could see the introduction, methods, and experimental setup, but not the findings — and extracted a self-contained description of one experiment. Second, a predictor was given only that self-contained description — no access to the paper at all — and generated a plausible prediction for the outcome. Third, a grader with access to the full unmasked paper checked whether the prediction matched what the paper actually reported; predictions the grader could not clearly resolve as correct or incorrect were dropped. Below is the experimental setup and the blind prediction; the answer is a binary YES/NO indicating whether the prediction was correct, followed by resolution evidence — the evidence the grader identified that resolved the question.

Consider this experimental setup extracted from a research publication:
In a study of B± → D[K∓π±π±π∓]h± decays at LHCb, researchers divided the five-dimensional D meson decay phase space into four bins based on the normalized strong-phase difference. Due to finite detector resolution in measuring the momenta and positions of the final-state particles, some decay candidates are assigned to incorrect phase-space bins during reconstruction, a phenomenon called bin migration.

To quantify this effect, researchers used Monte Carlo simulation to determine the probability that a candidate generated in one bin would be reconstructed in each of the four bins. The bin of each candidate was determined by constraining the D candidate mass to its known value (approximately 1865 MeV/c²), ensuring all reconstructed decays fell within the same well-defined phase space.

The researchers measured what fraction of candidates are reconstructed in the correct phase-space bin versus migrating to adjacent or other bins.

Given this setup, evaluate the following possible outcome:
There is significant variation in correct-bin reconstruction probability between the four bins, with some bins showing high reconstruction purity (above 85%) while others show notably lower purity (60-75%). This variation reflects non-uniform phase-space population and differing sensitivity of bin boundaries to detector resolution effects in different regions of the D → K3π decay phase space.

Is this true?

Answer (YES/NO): NO